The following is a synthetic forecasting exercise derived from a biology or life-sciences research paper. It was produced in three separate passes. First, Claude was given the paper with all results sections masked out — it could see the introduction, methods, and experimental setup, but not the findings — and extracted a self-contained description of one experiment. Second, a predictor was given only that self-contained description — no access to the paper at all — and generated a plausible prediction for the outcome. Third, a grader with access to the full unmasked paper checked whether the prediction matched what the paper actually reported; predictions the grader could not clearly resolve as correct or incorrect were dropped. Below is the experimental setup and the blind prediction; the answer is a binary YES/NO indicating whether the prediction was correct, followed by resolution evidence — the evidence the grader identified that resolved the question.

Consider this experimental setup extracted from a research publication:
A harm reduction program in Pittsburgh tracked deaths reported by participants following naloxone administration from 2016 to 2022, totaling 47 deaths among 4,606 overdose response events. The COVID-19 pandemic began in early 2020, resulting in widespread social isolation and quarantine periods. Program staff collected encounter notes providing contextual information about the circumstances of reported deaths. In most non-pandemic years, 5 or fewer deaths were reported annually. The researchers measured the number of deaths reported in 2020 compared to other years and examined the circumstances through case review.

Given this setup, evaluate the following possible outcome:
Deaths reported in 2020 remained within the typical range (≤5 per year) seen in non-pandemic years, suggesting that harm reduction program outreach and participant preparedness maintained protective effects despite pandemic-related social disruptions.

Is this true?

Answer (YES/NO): NO